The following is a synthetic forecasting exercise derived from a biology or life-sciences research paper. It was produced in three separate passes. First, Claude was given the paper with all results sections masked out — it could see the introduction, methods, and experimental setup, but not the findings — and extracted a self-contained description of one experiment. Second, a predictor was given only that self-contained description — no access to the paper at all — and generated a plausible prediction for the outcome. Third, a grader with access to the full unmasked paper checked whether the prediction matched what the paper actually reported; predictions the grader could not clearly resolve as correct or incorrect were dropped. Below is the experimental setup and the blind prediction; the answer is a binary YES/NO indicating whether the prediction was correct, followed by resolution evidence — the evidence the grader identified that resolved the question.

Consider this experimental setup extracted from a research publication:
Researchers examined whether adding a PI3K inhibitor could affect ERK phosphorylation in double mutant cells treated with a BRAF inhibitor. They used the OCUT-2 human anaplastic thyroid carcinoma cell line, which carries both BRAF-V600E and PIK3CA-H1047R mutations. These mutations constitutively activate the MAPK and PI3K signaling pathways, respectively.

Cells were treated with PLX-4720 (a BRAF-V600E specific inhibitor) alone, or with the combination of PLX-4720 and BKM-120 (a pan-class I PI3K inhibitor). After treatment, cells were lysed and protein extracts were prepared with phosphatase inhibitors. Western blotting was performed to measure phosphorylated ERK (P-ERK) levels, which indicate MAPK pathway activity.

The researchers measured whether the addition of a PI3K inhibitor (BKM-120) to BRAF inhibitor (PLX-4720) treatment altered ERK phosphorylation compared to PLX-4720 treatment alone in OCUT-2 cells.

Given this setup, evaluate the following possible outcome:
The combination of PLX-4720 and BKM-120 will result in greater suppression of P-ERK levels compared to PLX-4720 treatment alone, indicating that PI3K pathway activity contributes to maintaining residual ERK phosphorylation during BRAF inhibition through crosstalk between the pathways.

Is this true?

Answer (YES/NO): NO